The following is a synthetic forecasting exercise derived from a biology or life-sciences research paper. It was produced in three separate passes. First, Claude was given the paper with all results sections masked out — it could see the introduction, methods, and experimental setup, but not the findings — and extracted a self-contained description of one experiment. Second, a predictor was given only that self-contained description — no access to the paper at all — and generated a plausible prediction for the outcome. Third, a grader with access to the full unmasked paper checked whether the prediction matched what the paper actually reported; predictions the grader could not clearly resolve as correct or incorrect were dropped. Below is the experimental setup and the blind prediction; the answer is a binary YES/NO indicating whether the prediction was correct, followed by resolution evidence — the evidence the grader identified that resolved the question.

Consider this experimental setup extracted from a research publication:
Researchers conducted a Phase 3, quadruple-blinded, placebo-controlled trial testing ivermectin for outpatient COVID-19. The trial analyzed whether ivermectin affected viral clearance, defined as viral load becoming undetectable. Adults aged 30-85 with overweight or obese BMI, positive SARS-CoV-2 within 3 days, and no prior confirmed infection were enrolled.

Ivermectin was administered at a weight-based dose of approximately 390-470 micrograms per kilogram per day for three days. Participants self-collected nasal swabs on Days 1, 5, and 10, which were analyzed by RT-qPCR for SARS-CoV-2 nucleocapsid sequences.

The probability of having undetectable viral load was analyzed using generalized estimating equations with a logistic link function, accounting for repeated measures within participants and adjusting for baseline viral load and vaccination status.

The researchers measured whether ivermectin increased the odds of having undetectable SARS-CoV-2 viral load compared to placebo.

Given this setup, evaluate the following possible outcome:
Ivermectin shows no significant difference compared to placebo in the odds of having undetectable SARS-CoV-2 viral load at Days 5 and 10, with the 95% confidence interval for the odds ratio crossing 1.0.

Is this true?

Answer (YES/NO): YES